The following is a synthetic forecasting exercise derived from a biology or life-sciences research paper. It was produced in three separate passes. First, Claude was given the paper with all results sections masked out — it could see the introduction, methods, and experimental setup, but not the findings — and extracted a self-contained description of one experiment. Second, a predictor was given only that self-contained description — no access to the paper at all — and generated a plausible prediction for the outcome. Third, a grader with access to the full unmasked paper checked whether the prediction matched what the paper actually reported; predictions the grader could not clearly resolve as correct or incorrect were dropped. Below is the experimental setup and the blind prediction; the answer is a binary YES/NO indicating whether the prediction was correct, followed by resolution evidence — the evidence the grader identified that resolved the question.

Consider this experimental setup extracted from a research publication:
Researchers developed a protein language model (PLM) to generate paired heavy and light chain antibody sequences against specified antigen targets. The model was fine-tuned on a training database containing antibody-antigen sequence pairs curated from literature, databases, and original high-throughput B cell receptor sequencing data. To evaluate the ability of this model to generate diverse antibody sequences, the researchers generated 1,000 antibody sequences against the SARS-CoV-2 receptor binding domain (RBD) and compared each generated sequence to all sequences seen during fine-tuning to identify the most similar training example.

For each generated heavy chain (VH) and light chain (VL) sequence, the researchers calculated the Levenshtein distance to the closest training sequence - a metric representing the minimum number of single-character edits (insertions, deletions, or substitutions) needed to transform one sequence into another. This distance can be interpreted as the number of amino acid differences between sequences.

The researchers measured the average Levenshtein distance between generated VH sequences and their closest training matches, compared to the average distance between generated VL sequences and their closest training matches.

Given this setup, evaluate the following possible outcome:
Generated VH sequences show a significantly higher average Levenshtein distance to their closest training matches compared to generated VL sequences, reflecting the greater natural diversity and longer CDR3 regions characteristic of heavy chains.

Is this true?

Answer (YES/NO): YES